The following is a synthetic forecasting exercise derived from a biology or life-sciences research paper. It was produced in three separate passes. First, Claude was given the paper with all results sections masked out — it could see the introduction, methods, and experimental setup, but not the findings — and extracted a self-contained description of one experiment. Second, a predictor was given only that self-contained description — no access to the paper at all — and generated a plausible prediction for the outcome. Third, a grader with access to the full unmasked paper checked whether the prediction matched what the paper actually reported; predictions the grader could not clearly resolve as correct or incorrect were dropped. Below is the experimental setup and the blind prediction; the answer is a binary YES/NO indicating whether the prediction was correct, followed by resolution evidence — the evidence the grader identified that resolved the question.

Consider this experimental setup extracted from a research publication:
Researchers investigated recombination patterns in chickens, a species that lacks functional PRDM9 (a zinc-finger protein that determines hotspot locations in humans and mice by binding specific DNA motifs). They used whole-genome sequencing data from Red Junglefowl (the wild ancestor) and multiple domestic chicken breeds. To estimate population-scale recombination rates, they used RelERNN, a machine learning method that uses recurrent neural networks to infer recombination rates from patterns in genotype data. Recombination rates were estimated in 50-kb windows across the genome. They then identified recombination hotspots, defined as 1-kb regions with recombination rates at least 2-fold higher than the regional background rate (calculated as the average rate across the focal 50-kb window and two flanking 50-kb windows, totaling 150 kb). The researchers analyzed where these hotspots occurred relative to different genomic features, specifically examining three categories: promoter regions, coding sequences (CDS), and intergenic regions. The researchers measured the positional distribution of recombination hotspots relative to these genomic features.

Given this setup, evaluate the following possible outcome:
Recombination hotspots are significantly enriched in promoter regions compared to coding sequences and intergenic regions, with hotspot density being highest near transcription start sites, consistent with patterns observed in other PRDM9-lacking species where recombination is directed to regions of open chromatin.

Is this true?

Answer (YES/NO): YES